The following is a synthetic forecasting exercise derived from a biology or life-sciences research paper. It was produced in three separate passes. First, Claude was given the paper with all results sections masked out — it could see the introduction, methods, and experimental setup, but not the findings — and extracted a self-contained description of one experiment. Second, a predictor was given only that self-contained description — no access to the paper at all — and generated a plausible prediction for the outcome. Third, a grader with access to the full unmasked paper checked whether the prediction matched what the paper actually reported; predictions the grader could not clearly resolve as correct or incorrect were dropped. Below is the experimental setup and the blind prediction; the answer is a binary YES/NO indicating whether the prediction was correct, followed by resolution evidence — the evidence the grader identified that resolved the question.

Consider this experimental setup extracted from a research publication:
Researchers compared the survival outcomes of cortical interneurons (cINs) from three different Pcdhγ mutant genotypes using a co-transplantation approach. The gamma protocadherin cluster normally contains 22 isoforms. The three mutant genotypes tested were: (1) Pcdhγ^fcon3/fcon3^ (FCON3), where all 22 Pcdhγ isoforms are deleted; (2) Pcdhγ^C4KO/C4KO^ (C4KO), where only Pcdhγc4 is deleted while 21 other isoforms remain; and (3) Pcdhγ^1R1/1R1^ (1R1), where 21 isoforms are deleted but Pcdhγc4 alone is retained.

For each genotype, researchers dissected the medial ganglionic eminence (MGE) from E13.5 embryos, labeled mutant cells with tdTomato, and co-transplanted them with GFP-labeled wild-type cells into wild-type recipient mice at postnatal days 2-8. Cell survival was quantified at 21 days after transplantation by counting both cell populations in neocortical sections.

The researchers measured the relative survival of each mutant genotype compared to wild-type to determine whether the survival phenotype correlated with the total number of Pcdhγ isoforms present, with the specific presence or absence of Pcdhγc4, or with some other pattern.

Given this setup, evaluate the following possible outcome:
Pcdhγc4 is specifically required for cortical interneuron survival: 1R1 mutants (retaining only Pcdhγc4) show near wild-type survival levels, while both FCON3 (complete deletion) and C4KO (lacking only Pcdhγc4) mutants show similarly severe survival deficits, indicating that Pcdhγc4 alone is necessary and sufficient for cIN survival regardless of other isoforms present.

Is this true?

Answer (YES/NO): YES